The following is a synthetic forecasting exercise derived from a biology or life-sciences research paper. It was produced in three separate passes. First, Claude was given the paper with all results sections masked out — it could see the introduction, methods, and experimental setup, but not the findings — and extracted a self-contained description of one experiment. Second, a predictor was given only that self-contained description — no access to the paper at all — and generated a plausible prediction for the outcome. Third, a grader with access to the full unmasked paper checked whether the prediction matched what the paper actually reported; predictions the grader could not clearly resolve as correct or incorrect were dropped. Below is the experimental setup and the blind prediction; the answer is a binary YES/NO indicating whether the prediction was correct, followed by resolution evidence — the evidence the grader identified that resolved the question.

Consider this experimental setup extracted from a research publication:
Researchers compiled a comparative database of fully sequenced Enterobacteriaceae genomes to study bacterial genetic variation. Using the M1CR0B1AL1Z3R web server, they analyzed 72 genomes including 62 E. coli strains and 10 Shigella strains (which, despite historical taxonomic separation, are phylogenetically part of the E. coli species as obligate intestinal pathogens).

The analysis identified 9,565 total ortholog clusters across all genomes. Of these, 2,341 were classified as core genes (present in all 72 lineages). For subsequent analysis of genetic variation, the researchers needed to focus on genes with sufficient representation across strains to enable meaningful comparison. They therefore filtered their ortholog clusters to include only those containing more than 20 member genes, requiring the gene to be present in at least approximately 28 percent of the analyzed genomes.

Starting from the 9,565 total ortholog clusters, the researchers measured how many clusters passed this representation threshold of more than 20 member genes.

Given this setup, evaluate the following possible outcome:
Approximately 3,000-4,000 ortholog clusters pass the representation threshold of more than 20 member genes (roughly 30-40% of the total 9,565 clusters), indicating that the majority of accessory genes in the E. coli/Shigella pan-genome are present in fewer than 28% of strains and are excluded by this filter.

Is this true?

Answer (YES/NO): NO